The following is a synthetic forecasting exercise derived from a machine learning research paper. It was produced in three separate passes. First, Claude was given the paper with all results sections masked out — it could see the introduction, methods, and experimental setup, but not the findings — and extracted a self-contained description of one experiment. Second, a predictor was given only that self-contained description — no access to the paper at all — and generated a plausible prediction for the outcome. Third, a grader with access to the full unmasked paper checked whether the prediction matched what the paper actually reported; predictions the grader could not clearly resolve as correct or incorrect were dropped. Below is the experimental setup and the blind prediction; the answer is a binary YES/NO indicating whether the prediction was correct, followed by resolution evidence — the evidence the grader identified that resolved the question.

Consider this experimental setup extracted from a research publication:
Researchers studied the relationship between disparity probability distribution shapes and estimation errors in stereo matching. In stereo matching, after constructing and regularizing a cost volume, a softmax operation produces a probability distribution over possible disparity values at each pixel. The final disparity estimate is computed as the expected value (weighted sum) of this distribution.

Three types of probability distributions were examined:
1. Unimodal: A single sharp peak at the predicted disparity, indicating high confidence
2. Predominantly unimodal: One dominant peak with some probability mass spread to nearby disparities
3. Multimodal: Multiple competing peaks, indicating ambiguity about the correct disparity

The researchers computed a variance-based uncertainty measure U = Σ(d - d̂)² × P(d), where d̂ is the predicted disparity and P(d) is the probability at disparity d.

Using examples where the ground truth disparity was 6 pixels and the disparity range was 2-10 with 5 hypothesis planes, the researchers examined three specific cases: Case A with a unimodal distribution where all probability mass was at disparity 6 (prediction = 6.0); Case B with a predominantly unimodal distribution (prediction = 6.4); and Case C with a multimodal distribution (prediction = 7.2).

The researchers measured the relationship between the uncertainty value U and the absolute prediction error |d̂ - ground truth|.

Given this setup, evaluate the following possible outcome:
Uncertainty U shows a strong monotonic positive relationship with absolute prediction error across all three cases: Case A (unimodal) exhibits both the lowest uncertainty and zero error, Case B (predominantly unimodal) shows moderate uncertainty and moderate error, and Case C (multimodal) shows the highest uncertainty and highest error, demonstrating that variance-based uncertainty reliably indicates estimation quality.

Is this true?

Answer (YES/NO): YES